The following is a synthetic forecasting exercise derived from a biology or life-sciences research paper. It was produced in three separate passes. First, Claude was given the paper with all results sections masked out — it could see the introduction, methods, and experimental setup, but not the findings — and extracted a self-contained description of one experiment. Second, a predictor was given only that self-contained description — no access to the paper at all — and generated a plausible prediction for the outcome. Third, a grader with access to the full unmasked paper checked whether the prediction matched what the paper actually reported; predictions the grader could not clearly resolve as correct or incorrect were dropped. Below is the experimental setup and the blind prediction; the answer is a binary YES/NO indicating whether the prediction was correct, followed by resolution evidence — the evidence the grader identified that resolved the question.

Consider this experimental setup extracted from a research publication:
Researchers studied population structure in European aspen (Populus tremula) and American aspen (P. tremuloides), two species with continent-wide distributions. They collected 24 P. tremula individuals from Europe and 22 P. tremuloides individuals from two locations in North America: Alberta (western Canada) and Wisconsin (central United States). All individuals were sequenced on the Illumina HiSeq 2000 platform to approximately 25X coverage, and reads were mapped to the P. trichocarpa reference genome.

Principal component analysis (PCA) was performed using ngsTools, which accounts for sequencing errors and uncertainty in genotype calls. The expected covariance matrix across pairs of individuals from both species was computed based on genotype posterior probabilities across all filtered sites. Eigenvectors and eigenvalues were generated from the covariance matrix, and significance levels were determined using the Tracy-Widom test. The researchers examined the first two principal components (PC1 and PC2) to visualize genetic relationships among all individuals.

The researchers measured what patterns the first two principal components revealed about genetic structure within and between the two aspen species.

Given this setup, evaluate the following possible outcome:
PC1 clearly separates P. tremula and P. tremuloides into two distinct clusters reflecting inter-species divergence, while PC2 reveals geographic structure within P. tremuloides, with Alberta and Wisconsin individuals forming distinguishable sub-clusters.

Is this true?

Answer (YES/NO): YES